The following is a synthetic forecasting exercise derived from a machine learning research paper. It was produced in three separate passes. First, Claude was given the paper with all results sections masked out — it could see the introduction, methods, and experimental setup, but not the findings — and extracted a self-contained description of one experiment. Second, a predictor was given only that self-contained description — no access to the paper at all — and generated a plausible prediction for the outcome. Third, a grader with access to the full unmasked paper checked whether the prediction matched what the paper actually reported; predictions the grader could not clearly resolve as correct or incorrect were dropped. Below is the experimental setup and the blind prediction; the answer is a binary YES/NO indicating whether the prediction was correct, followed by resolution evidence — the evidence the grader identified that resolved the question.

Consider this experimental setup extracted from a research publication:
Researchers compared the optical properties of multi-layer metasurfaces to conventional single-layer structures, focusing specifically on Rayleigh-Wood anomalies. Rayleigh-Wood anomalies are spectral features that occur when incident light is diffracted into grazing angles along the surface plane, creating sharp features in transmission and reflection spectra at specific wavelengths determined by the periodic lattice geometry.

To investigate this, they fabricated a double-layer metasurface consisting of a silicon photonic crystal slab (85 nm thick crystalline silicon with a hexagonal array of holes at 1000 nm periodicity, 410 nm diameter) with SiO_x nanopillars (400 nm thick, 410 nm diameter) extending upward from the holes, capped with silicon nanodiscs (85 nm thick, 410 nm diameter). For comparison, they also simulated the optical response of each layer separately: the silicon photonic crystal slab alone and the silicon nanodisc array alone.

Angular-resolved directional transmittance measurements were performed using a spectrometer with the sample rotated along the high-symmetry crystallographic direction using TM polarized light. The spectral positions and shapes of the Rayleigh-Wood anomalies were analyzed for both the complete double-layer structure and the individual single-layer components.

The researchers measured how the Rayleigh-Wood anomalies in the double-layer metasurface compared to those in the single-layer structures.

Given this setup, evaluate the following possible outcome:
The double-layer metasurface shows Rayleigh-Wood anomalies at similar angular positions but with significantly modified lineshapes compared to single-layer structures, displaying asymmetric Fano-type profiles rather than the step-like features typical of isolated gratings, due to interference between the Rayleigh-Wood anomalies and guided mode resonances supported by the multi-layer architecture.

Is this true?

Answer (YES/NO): NO